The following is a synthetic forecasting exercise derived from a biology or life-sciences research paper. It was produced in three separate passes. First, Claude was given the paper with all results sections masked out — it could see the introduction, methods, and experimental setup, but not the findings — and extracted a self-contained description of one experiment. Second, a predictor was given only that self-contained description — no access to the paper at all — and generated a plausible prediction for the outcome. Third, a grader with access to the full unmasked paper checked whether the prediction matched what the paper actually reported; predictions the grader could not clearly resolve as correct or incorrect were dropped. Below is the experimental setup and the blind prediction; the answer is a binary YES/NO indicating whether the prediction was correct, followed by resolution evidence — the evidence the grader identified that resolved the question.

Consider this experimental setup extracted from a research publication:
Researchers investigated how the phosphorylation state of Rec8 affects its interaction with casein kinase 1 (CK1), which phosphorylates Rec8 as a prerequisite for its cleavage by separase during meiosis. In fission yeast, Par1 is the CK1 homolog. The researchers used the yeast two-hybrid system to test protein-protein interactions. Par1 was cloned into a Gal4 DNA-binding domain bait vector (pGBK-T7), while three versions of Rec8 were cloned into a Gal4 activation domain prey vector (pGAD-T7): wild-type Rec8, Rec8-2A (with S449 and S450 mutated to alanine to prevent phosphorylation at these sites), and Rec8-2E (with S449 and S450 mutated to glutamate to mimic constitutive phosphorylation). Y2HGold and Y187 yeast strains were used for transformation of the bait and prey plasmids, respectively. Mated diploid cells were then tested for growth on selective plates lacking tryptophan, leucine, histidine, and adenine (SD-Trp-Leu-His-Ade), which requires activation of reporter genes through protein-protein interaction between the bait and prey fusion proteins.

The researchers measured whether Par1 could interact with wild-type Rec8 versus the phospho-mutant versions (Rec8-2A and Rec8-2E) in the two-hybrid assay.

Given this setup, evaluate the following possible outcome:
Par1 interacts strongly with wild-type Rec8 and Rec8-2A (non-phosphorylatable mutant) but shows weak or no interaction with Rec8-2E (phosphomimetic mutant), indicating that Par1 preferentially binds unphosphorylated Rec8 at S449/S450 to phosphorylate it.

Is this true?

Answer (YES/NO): NO